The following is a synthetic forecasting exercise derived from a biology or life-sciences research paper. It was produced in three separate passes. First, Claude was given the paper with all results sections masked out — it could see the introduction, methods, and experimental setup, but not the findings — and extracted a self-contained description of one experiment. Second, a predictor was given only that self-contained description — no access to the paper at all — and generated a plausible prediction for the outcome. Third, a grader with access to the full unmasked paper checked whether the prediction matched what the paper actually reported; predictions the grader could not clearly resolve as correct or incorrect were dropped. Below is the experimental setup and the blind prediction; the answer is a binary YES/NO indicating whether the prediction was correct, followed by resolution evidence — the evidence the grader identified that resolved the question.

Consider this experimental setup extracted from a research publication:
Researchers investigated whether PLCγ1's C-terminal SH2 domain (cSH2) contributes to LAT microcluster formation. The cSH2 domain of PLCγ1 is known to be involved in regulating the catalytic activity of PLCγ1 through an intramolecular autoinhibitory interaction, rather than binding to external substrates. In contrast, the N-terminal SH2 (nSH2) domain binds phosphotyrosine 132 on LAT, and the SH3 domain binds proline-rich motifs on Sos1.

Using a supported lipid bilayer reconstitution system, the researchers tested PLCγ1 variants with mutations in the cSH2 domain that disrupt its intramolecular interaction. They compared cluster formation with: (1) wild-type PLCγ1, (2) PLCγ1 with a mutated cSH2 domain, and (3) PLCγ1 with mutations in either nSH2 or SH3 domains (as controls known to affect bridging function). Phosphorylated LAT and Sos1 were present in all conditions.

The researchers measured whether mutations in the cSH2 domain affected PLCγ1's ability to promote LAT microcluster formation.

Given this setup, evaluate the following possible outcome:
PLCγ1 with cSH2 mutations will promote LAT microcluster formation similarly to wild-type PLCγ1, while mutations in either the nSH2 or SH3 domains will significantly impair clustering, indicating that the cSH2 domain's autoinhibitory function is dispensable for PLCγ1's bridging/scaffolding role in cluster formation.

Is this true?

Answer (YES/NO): NO